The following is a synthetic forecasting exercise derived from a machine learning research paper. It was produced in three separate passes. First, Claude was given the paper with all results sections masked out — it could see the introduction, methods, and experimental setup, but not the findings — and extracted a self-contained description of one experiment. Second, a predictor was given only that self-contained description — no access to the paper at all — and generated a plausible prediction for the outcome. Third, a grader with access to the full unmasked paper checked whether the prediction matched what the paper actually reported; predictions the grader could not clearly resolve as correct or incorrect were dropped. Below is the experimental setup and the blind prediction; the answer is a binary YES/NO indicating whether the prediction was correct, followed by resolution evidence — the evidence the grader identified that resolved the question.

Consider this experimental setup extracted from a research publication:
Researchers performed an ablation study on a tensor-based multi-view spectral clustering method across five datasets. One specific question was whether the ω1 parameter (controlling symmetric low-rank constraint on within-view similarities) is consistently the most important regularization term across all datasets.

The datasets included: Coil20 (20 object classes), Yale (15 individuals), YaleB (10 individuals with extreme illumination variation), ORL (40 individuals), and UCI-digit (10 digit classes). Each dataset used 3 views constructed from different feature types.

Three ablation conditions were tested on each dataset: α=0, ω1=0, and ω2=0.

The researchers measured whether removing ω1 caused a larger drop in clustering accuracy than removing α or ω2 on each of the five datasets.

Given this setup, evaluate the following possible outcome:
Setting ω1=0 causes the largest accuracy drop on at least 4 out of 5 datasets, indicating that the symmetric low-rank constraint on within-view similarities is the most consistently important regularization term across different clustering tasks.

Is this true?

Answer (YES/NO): YES